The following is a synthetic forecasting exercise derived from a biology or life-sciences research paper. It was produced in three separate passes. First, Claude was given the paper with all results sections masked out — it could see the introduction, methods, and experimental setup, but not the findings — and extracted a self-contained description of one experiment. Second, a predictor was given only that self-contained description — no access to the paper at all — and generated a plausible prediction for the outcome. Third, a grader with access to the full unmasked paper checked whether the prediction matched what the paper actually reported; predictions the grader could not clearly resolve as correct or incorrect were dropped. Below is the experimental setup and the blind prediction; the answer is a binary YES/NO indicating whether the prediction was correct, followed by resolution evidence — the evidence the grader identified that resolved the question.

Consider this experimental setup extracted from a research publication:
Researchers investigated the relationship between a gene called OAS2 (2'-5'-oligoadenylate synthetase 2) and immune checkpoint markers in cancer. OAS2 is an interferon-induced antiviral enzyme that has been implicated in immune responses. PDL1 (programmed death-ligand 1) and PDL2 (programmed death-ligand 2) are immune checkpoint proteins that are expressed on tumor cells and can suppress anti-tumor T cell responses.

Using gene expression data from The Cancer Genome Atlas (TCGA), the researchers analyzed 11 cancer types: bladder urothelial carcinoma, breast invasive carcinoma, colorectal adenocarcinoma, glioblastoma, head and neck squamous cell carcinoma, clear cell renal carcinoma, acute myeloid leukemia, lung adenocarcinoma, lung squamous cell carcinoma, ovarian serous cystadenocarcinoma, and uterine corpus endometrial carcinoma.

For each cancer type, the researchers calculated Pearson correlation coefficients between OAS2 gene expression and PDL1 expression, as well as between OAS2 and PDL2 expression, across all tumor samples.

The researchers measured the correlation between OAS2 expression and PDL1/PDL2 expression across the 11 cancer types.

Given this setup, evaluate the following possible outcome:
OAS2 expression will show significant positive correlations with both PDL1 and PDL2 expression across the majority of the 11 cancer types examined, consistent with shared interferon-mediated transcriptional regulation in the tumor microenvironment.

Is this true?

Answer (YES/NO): YES